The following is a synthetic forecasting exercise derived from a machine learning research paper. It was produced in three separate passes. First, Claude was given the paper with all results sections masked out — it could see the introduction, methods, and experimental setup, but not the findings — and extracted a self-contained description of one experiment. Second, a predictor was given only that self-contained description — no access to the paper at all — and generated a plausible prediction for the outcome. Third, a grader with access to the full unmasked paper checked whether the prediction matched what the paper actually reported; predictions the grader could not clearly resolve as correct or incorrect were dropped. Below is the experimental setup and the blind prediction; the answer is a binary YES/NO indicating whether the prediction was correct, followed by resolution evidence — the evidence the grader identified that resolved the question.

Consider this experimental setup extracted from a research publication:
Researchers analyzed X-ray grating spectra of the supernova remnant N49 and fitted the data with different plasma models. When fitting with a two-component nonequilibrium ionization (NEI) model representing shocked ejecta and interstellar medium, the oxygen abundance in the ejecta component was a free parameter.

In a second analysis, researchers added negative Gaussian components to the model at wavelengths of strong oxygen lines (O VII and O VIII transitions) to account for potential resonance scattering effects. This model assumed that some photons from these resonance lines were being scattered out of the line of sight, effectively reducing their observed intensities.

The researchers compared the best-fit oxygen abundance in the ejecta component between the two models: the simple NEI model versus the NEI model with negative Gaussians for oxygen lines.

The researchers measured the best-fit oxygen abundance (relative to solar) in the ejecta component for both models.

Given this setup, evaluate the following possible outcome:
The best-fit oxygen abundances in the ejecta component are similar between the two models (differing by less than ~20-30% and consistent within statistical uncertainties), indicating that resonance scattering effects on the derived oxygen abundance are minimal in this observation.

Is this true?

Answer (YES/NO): NO